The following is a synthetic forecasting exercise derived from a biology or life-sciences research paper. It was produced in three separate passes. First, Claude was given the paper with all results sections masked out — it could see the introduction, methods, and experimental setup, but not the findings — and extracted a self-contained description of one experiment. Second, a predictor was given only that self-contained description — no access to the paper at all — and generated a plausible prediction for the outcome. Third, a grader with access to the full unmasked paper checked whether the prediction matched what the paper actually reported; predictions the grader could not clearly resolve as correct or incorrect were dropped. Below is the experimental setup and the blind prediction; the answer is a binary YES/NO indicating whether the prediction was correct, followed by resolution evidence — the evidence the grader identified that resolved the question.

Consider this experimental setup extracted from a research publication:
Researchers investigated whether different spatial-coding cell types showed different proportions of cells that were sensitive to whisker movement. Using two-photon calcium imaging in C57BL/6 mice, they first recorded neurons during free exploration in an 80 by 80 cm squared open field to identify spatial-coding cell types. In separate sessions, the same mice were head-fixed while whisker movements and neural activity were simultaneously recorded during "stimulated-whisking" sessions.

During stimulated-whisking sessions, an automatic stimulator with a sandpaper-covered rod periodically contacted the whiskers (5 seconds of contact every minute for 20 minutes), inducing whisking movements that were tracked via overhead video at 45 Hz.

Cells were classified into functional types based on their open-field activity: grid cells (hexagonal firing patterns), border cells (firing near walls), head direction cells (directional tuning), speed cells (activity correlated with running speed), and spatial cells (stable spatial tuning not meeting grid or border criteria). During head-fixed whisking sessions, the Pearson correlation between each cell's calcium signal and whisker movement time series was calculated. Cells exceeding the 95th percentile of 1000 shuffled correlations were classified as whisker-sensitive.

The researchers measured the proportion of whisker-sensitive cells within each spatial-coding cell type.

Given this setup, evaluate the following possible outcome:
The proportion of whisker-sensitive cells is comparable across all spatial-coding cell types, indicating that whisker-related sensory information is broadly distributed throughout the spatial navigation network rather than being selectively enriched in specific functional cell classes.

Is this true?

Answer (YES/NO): YES